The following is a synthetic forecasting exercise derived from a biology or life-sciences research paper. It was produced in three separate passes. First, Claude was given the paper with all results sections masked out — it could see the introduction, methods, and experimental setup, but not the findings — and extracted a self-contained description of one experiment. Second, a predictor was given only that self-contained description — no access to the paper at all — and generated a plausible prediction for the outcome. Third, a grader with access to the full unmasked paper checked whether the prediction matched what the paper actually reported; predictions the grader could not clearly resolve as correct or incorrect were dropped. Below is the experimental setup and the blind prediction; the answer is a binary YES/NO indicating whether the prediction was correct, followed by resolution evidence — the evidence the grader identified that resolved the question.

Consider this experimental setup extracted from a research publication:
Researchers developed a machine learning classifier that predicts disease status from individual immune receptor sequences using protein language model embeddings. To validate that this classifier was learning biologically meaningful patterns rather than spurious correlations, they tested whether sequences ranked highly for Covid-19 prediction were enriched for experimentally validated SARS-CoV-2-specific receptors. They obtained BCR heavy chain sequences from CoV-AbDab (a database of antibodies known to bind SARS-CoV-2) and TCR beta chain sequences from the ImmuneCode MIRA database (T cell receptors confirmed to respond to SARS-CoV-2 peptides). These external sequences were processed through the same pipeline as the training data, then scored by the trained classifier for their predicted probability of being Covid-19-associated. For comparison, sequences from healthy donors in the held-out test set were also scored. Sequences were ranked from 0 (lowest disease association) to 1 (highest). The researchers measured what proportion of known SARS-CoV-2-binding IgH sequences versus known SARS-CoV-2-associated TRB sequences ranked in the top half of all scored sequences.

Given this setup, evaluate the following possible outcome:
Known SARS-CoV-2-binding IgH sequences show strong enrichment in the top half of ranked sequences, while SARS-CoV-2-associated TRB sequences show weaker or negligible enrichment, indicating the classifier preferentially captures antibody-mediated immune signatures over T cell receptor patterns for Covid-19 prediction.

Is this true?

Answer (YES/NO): NO